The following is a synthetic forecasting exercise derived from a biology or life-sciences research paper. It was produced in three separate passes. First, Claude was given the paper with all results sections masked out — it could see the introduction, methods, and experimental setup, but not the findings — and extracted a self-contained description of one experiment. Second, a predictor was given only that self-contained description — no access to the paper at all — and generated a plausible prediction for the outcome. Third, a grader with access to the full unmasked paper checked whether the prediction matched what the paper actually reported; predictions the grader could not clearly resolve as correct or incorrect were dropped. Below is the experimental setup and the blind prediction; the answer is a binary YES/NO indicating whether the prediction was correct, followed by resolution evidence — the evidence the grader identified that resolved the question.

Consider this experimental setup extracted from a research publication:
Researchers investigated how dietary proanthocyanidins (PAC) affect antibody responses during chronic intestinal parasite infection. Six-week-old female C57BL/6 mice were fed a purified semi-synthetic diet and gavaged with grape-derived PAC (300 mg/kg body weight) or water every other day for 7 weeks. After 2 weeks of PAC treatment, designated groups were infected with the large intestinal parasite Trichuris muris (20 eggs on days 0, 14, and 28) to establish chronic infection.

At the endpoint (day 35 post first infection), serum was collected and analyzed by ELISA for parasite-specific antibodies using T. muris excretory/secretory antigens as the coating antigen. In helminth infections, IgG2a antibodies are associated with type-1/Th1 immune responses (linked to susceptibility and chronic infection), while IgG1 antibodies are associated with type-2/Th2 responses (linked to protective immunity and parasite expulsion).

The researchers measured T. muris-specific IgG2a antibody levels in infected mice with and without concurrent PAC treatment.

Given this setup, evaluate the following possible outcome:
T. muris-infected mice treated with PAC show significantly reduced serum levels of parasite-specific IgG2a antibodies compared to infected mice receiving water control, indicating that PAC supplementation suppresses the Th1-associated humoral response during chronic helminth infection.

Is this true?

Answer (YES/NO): NO